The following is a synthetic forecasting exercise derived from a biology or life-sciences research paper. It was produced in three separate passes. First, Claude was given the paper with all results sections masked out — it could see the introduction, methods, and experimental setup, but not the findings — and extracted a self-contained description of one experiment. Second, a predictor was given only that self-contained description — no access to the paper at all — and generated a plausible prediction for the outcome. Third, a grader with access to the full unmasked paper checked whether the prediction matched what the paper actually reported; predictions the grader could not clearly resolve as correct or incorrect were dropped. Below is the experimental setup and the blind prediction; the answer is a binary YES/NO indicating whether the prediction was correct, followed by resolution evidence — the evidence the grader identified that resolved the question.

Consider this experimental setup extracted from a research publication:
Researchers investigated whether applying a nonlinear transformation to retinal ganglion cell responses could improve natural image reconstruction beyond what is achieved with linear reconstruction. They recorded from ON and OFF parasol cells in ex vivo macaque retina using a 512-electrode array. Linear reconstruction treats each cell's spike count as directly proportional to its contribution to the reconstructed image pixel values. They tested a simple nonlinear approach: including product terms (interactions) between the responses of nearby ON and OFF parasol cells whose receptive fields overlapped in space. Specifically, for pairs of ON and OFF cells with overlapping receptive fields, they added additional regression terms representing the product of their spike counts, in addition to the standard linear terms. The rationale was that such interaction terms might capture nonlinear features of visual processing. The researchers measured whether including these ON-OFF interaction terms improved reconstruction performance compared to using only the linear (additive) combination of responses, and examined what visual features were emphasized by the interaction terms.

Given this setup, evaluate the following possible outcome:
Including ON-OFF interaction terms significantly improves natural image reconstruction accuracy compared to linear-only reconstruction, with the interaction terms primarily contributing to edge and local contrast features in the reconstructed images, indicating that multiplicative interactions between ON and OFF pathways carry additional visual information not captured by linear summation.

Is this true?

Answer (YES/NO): NO